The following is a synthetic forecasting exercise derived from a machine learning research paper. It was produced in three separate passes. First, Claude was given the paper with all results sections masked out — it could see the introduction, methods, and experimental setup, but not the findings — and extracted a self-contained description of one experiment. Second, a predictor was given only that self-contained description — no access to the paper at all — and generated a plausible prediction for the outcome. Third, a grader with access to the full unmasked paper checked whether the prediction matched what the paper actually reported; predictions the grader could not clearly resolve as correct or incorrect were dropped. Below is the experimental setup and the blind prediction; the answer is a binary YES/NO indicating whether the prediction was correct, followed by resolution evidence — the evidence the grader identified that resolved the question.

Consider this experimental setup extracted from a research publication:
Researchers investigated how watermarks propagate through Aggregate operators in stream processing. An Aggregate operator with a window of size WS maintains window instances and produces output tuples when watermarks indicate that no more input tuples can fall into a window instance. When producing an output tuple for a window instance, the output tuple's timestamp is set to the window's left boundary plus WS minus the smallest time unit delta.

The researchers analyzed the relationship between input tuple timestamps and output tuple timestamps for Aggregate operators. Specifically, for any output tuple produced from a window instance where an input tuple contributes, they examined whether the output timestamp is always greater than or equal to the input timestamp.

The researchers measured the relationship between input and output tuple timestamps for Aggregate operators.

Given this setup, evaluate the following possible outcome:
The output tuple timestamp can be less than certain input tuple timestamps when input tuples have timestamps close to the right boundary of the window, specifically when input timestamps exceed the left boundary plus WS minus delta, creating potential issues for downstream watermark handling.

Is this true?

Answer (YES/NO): NO